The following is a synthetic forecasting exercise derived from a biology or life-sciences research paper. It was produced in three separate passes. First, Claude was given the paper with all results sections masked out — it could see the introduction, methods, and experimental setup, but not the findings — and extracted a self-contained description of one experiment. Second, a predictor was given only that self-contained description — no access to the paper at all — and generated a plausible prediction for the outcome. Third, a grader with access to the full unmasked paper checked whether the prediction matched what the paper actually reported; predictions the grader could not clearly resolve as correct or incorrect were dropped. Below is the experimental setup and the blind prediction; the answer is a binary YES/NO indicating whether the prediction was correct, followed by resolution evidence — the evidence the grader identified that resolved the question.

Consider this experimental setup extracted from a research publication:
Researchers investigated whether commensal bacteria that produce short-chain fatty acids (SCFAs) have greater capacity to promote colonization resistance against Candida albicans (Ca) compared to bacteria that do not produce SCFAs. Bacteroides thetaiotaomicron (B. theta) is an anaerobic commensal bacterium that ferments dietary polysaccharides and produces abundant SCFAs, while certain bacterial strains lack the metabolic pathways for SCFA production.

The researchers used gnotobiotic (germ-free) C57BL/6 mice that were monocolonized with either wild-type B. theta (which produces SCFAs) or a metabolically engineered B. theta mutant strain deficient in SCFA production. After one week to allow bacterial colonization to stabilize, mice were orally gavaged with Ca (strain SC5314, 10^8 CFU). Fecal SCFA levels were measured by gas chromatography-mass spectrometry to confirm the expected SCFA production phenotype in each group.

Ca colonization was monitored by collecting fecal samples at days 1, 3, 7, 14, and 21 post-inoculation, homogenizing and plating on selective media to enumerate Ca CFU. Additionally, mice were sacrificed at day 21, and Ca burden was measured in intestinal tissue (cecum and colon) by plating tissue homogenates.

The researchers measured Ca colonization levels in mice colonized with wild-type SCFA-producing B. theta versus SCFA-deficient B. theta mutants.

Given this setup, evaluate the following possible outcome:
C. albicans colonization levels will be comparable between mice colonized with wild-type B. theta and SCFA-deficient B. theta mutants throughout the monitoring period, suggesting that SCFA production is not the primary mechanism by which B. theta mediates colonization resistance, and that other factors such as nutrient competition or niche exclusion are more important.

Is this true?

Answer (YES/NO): NO